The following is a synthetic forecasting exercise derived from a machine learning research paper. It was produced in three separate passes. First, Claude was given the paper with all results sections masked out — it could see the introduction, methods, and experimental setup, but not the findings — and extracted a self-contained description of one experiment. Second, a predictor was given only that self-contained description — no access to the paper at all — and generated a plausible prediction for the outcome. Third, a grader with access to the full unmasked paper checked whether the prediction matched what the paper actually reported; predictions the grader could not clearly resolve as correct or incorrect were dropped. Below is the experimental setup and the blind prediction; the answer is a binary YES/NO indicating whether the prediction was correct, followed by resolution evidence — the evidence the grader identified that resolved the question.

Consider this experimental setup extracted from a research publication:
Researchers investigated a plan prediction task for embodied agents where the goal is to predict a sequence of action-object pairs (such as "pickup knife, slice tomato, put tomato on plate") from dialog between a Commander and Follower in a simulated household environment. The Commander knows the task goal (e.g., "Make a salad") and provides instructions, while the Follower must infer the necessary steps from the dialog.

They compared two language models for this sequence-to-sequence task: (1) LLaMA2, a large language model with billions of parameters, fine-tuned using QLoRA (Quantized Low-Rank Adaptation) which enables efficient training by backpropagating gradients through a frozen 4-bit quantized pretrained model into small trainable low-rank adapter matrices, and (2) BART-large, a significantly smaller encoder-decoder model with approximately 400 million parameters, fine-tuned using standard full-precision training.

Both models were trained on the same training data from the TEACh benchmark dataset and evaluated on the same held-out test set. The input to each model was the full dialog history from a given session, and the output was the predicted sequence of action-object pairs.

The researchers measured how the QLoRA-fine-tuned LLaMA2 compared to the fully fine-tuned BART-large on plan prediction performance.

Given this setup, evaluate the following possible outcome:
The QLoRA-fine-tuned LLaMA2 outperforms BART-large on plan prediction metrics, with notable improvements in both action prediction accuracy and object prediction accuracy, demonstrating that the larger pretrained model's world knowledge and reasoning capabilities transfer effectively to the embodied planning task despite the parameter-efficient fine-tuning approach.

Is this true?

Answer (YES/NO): YES